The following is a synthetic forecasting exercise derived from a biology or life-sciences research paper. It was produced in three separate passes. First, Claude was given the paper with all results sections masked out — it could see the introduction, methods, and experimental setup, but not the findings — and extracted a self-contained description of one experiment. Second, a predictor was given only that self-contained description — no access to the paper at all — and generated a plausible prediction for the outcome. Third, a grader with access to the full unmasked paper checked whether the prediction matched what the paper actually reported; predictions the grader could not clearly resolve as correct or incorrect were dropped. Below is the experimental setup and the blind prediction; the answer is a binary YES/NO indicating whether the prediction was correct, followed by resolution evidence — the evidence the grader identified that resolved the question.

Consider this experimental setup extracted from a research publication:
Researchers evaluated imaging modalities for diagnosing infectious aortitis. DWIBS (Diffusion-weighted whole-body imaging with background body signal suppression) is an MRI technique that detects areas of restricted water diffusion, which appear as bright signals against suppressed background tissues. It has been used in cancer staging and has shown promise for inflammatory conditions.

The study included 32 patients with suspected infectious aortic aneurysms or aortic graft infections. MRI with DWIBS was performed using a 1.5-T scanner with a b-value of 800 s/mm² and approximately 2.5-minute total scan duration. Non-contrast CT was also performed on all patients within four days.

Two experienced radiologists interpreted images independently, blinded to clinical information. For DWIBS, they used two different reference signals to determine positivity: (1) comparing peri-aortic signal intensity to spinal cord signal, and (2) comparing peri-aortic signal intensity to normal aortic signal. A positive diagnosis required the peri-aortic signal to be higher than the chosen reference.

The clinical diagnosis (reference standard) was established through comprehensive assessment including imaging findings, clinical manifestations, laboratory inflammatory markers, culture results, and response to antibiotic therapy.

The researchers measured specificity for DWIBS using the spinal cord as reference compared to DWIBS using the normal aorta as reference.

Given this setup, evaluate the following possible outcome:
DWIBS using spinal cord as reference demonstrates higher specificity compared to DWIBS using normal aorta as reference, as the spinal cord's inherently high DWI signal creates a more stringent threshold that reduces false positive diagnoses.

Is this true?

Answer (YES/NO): YES